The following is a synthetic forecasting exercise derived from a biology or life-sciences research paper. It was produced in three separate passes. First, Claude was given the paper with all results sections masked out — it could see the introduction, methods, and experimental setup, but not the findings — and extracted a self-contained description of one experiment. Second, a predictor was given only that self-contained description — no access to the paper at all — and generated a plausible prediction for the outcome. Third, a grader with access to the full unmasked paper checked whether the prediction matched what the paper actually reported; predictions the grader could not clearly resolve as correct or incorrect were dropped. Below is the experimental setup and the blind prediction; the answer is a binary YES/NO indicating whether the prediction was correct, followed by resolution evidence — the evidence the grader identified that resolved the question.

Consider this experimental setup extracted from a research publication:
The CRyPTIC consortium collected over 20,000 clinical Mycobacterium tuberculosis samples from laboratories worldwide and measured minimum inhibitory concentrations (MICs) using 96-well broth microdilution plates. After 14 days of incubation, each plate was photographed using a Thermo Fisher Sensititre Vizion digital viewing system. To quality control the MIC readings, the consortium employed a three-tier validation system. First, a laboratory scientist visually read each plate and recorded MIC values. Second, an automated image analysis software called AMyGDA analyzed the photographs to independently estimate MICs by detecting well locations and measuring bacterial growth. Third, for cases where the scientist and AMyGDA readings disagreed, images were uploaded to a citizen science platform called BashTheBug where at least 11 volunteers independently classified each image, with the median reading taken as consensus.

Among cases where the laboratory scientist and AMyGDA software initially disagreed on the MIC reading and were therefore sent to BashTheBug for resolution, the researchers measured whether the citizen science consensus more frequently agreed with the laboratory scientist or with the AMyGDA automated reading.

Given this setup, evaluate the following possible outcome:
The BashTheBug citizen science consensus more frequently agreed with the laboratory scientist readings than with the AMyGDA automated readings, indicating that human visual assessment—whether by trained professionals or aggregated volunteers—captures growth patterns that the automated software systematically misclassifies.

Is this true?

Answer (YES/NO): YES